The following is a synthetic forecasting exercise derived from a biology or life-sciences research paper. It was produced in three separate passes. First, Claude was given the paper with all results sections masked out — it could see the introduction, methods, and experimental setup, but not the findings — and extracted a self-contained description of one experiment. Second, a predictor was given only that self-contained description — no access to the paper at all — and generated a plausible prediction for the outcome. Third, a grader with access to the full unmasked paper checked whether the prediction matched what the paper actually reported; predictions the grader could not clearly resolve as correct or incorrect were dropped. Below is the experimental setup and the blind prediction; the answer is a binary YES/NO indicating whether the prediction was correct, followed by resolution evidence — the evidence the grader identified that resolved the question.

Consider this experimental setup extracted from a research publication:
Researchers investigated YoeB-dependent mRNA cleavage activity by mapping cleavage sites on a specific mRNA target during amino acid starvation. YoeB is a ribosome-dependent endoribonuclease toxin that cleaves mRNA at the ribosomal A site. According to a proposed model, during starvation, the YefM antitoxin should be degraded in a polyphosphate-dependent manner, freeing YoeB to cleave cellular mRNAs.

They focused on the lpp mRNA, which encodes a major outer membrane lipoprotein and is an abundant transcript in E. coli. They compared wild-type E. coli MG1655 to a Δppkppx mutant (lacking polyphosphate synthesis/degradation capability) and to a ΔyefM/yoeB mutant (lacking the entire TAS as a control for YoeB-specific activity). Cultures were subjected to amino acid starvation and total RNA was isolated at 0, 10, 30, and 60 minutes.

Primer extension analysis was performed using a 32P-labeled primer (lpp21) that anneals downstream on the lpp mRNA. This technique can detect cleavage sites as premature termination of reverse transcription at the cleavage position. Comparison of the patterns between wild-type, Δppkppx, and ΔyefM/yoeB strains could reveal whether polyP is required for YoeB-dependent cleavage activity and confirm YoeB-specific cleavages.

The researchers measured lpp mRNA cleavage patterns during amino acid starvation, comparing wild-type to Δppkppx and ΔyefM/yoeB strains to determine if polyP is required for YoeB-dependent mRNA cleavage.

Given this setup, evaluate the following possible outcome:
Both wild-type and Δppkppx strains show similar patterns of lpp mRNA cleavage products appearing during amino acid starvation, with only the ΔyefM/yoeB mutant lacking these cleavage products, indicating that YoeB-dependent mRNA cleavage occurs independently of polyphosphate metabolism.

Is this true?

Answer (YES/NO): YES